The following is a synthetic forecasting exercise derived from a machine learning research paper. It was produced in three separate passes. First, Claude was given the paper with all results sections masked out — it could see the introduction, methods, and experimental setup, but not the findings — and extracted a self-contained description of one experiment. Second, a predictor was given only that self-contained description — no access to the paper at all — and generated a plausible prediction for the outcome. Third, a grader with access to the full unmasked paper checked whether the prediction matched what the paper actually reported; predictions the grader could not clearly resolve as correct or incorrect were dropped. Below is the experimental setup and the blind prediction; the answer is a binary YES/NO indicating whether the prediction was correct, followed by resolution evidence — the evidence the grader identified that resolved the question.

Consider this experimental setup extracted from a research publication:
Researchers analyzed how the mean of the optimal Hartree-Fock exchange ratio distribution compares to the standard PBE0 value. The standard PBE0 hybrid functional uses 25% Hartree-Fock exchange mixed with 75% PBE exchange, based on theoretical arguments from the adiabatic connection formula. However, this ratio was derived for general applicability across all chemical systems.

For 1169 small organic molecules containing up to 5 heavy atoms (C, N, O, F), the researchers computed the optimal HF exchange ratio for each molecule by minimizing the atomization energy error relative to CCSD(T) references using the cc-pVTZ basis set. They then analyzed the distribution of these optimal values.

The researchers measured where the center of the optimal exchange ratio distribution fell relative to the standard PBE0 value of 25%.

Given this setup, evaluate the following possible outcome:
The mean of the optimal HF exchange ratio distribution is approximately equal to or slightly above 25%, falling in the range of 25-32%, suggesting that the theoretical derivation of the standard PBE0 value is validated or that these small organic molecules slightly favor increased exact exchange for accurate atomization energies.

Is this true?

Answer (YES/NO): NO